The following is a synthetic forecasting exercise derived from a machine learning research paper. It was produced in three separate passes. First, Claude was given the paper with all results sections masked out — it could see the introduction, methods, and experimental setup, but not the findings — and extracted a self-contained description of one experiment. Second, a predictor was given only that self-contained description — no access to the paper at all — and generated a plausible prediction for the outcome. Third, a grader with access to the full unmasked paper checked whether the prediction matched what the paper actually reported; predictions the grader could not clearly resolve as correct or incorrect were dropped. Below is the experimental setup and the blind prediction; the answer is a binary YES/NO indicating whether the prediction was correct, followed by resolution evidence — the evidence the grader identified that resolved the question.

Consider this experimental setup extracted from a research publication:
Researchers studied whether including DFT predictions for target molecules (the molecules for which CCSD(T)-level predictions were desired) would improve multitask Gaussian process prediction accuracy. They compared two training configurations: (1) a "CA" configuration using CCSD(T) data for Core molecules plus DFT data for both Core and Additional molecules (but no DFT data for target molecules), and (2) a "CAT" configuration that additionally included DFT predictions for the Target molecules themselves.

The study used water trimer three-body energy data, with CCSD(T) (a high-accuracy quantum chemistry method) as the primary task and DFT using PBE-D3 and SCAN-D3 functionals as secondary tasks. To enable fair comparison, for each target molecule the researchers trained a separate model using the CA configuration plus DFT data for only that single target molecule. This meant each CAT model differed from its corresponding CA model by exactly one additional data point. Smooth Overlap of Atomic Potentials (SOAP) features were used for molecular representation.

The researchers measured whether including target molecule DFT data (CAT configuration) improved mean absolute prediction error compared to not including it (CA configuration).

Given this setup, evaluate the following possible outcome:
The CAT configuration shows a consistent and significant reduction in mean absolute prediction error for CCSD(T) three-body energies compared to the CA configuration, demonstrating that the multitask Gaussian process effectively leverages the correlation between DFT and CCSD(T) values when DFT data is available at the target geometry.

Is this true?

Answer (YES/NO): YES